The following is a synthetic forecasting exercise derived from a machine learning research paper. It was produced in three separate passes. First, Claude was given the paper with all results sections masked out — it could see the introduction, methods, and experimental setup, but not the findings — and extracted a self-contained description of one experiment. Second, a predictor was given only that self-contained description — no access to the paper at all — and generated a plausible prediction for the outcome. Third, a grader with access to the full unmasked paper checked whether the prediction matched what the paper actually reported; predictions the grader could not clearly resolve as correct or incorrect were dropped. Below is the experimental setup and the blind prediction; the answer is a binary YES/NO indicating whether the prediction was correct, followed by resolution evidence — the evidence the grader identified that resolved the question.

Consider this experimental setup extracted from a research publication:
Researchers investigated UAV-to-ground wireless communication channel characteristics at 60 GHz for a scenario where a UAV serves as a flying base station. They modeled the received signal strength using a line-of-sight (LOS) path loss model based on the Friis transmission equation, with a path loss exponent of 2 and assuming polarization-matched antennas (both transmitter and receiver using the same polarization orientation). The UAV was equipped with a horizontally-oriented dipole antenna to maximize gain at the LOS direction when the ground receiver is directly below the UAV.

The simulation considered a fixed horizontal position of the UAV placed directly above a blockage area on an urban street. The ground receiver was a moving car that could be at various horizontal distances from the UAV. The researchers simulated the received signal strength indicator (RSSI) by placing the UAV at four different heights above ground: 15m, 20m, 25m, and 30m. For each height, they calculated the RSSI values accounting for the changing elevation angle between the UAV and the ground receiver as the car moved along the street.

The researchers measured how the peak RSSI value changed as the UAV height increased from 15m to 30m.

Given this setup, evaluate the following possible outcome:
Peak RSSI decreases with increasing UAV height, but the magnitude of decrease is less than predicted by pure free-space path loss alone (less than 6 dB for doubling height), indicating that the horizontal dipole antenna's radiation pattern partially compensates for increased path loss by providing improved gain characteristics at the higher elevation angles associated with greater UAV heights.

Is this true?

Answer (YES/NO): NO